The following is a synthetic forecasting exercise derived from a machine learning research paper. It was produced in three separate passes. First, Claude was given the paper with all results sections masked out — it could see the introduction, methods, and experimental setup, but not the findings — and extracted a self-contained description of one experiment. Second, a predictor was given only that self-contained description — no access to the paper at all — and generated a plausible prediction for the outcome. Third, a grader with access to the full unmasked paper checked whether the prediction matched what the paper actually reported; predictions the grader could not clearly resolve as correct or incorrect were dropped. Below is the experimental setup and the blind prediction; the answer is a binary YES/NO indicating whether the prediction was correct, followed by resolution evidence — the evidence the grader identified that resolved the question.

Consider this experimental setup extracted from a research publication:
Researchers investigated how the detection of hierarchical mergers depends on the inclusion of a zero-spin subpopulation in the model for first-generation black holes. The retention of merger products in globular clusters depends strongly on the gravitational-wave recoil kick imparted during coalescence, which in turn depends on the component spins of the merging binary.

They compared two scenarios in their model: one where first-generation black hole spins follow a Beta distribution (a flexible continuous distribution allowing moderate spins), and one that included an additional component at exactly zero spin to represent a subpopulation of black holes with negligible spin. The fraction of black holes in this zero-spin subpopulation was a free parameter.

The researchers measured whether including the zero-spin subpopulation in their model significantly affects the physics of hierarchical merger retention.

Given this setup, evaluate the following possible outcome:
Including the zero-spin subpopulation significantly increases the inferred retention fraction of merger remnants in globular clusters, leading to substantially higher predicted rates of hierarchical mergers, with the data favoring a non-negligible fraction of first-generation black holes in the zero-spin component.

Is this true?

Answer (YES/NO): NO